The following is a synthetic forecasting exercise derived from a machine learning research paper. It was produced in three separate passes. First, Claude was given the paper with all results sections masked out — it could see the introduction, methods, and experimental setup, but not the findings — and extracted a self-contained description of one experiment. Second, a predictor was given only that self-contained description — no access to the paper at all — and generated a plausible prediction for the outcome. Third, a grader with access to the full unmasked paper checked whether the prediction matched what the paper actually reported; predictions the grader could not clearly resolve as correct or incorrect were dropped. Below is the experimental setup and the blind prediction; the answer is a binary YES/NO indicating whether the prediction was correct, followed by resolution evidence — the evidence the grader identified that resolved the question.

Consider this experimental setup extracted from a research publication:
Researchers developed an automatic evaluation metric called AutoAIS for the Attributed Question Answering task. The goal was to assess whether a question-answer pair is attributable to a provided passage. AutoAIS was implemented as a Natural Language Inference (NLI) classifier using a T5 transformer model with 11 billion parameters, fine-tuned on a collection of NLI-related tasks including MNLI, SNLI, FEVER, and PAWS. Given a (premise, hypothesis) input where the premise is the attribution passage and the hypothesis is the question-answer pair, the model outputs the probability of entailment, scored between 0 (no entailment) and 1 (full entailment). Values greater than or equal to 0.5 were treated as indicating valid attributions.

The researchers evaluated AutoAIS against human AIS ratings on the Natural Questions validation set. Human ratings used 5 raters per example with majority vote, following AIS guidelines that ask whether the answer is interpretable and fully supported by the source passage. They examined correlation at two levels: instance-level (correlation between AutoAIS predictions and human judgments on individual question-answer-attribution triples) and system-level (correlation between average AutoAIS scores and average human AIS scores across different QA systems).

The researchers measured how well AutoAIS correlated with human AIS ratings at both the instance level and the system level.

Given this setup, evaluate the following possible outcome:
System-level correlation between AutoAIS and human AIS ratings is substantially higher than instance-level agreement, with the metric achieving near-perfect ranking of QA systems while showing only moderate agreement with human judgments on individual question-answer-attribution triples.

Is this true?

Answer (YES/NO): YES